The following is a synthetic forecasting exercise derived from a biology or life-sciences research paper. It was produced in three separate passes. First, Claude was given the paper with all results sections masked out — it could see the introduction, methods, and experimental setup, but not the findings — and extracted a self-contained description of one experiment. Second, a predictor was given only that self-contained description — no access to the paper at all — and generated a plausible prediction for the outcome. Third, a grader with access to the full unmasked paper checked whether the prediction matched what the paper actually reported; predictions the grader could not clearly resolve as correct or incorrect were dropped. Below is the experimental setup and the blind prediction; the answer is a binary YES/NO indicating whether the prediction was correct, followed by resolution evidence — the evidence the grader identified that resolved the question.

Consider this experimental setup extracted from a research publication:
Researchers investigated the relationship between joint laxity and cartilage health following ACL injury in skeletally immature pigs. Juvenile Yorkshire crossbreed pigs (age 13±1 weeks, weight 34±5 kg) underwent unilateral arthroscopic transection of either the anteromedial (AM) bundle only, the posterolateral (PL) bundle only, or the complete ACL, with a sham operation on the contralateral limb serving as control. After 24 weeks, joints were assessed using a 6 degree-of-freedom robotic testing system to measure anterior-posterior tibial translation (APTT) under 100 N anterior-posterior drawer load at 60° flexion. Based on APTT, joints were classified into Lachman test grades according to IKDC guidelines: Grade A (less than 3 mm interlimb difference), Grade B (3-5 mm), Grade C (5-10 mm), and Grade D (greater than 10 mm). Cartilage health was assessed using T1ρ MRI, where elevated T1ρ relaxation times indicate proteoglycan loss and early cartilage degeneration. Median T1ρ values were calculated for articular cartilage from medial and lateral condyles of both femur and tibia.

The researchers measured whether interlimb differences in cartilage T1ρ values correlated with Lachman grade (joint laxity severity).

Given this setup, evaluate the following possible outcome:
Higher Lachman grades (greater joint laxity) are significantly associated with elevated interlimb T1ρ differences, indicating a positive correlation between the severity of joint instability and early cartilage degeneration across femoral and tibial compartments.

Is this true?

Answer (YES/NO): NO